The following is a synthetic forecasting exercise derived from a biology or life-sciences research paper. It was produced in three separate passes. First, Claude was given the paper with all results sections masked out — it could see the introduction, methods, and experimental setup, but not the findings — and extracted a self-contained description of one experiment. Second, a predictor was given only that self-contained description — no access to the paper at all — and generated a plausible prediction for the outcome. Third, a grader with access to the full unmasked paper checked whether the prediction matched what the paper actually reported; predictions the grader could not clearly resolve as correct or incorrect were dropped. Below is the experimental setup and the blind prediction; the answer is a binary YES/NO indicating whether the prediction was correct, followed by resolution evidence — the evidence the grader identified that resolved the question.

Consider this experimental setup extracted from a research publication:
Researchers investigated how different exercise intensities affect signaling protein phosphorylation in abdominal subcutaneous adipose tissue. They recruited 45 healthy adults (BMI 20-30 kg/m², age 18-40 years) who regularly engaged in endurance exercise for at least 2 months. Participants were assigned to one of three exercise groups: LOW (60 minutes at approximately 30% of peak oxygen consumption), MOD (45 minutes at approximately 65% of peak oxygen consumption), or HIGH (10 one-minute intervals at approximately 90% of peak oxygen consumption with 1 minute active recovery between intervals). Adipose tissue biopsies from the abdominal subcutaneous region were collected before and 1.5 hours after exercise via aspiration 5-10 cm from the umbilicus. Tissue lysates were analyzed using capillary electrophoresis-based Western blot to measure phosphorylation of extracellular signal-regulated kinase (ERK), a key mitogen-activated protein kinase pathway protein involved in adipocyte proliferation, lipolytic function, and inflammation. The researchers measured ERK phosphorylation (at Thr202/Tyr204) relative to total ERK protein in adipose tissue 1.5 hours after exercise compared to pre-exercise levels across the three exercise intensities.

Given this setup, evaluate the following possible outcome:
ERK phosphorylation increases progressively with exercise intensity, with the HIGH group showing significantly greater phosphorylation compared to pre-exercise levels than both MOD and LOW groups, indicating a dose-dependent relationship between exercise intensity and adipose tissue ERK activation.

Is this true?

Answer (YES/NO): NO